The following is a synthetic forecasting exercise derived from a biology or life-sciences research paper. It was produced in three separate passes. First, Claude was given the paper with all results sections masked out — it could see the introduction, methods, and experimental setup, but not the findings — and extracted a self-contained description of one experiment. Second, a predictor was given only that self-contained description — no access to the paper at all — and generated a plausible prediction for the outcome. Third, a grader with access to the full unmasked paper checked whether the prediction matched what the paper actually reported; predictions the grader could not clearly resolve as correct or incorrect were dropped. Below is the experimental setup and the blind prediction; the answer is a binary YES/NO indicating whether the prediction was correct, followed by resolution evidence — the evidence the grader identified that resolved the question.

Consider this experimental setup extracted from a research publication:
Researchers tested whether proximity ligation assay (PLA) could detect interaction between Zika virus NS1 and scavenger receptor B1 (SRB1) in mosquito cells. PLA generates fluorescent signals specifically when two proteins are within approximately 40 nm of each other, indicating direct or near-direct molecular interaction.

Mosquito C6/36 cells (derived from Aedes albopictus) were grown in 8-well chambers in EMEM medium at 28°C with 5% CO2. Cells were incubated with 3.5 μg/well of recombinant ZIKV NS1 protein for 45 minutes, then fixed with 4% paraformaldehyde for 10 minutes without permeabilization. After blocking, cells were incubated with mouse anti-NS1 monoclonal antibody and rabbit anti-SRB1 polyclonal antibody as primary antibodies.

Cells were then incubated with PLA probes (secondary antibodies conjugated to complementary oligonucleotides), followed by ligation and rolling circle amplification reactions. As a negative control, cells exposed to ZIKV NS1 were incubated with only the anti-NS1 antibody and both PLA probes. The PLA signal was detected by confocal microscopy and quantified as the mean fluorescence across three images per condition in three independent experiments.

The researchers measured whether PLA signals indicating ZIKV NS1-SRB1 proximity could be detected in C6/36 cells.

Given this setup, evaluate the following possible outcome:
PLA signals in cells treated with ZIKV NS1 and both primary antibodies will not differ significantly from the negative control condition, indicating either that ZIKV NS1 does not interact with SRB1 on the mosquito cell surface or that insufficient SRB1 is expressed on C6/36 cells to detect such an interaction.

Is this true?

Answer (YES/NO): NO